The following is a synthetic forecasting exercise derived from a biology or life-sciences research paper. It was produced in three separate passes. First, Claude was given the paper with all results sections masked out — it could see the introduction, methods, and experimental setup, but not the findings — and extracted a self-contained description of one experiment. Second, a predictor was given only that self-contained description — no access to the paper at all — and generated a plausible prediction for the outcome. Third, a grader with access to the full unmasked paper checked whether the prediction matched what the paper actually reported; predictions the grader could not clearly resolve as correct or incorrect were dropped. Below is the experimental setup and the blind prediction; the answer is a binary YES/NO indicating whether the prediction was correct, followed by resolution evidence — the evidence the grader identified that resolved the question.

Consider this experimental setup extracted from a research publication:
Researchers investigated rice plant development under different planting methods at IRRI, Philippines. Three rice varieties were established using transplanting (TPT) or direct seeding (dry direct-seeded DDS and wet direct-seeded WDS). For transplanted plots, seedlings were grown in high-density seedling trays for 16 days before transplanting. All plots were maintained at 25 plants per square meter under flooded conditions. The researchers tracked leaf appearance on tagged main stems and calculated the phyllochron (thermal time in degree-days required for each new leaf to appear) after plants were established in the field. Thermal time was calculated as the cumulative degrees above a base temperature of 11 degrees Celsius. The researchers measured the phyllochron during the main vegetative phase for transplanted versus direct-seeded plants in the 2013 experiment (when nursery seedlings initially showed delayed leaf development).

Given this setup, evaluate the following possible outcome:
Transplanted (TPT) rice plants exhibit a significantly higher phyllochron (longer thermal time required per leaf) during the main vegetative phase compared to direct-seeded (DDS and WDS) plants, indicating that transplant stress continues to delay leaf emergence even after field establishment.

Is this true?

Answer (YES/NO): NO